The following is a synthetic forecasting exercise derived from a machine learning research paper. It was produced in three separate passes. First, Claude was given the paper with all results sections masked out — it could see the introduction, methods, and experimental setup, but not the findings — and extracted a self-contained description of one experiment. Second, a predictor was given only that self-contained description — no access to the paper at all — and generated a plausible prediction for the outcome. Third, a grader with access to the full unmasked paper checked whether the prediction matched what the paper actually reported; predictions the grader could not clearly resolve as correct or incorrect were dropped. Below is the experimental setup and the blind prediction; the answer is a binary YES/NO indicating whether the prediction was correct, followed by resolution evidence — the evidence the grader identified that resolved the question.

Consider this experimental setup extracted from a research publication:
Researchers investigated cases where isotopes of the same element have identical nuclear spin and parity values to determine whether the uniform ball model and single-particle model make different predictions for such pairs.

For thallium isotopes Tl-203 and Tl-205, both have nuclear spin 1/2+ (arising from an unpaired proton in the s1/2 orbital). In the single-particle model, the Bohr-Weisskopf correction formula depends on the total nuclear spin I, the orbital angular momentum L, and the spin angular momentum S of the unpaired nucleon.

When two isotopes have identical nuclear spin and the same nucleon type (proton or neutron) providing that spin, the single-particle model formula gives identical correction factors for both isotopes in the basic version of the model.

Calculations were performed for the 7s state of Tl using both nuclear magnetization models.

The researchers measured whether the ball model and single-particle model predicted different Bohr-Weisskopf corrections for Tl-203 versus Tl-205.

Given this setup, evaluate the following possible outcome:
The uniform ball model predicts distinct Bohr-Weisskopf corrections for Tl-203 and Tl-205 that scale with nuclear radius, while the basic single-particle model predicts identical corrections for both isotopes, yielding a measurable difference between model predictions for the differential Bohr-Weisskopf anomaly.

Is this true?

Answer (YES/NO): NO